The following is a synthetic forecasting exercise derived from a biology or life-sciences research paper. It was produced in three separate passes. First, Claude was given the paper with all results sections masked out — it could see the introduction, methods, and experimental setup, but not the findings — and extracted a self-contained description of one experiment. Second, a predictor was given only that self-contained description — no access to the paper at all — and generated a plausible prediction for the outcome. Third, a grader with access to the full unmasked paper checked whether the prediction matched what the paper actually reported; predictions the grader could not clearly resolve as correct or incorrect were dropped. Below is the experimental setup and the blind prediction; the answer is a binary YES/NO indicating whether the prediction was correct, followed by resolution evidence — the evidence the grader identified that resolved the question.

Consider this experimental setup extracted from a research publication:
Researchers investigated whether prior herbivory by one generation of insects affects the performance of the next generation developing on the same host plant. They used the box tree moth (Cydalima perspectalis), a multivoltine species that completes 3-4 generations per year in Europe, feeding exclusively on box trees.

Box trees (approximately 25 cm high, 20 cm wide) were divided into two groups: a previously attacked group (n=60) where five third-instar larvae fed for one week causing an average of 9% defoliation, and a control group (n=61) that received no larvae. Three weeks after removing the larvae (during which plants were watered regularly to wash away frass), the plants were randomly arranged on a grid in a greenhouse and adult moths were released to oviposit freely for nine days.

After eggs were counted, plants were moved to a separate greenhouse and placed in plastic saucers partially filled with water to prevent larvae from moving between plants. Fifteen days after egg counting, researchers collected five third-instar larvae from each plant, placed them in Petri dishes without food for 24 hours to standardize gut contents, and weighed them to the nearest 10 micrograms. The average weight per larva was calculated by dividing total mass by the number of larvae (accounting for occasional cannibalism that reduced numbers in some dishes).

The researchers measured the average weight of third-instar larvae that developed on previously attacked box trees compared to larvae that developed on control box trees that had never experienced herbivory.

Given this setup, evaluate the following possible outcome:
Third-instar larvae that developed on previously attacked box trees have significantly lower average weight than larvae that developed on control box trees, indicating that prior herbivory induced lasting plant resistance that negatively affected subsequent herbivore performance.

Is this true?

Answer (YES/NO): YES